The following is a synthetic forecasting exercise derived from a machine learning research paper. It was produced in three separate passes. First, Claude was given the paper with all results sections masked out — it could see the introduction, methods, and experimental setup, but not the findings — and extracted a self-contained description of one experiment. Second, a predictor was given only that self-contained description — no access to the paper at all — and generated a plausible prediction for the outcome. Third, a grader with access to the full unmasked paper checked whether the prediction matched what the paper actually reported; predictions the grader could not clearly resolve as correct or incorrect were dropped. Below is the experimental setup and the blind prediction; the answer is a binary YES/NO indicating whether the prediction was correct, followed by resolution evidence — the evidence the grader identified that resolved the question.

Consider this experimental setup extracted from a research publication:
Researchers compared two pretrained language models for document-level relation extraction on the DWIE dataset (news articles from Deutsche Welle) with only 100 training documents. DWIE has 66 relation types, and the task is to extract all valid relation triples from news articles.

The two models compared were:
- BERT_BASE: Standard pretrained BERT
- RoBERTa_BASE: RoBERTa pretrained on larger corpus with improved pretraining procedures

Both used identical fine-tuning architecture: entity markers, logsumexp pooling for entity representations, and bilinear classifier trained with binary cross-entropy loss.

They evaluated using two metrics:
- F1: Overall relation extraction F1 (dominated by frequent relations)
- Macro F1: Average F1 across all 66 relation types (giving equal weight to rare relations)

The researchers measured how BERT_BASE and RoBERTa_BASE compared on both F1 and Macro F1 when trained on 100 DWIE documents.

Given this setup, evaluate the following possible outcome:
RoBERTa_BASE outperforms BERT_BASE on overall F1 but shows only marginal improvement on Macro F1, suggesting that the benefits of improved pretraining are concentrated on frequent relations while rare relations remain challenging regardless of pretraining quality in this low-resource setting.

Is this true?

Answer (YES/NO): NO